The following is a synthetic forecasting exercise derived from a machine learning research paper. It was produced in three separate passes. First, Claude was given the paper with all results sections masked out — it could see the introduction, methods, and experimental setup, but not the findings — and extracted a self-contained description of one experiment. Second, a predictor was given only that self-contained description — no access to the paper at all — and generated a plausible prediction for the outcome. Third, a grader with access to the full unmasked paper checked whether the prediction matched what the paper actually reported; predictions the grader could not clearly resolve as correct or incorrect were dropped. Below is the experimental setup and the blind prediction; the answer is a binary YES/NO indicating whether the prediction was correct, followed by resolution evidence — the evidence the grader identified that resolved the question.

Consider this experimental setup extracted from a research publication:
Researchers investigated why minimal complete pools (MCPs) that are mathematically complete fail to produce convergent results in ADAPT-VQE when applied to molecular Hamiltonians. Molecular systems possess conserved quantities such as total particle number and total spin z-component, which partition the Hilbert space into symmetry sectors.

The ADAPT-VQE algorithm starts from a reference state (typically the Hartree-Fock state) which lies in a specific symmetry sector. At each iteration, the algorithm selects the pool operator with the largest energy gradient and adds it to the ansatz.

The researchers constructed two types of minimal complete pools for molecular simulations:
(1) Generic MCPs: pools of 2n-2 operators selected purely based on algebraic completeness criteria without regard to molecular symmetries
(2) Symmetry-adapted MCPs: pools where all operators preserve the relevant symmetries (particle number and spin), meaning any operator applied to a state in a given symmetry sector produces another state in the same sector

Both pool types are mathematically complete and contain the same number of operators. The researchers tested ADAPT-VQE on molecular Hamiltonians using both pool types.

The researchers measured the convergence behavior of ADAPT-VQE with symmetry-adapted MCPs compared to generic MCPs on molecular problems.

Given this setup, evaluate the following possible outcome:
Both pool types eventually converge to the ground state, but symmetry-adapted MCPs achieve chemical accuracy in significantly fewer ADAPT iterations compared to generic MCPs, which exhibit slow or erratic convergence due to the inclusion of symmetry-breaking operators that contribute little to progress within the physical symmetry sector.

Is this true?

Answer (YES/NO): NO